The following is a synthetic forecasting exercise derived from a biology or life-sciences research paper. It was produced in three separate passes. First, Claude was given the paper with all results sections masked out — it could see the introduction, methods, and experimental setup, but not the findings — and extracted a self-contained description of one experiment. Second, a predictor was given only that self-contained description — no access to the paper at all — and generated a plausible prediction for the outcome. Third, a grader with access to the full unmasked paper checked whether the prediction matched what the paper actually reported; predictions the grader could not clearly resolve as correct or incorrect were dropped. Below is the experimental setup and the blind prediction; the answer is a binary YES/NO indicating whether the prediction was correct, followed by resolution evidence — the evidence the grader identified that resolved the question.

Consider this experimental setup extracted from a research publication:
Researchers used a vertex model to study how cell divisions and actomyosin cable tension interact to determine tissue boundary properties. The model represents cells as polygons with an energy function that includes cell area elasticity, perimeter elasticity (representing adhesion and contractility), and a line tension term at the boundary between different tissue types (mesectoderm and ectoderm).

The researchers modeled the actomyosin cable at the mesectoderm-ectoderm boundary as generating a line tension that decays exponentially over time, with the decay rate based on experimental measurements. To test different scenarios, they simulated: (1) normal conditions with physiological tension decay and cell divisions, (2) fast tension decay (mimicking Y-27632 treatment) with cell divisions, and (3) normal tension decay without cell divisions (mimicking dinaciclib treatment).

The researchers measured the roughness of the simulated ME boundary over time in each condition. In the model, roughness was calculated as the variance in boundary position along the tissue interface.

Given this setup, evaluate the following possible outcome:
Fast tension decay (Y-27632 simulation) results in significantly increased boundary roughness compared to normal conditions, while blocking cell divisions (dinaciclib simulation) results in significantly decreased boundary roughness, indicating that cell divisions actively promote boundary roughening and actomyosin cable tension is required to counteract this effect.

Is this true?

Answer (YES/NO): NO